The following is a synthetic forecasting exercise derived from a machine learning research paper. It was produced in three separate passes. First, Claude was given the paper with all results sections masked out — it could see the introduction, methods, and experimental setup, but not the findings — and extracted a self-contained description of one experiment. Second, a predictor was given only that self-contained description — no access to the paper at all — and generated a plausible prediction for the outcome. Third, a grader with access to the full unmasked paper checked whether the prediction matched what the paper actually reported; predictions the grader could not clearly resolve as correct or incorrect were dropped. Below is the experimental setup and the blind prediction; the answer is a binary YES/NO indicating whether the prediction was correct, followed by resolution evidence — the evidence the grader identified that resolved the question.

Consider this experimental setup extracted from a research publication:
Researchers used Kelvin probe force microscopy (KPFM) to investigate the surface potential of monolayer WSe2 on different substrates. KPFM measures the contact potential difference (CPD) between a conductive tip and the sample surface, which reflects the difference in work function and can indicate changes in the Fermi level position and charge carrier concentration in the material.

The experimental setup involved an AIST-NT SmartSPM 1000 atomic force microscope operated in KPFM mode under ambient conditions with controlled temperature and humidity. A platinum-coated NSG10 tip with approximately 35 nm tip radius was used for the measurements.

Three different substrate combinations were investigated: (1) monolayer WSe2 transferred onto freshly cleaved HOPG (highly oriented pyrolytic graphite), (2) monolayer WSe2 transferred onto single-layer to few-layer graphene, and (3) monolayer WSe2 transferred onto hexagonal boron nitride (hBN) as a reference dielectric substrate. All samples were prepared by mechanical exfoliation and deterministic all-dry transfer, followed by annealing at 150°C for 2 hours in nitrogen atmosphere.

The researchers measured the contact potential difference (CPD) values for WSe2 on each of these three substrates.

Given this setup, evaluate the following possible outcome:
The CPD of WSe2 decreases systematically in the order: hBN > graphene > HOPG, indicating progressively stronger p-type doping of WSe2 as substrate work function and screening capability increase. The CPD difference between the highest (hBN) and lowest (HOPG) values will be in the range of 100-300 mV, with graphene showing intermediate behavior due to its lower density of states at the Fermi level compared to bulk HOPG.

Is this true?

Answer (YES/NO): NO